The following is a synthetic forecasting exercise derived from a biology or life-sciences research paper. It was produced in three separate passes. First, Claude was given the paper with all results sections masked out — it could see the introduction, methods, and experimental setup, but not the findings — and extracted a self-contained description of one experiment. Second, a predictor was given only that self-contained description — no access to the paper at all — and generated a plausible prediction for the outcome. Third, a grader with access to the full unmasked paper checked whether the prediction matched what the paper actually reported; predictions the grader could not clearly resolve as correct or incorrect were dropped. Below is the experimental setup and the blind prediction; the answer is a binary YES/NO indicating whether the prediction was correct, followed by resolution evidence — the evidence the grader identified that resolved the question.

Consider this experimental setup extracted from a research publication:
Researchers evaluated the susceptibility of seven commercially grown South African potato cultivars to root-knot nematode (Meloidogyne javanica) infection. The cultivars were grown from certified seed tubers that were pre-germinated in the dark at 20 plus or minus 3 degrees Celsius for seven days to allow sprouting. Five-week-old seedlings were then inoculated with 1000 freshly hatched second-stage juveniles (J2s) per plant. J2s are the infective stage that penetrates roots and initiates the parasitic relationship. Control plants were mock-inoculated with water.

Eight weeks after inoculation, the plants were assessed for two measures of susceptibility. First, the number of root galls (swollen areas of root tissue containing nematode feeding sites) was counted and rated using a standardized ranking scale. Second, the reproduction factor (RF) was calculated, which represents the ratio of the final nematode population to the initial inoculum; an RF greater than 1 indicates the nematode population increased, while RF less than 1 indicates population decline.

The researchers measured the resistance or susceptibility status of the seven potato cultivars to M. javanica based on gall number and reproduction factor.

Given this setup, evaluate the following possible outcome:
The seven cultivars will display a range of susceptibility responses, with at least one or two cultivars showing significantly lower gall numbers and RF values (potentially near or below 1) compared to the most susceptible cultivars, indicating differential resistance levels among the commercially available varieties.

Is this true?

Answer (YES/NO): NO